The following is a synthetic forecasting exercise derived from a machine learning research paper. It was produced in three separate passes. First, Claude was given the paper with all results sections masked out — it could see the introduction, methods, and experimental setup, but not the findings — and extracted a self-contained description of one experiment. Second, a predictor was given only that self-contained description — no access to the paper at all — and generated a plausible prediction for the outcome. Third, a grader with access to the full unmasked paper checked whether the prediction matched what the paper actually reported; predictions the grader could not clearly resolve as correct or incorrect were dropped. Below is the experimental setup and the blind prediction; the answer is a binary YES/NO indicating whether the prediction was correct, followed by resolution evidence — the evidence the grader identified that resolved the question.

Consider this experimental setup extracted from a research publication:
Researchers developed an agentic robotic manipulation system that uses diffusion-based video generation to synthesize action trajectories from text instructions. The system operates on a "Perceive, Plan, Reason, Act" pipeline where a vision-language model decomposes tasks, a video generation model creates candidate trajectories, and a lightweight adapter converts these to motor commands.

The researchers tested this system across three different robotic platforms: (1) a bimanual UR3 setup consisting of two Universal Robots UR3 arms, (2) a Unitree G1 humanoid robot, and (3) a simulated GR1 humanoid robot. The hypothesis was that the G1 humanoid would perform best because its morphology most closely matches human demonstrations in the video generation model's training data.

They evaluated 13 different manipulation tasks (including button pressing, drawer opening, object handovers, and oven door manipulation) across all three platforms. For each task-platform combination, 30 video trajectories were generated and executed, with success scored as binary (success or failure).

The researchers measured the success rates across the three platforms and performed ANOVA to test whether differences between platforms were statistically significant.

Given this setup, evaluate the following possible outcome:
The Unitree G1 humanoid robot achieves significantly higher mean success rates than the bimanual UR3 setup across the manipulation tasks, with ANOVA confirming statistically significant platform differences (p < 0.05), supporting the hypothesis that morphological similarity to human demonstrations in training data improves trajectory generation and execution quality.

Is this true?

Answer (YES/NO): NO